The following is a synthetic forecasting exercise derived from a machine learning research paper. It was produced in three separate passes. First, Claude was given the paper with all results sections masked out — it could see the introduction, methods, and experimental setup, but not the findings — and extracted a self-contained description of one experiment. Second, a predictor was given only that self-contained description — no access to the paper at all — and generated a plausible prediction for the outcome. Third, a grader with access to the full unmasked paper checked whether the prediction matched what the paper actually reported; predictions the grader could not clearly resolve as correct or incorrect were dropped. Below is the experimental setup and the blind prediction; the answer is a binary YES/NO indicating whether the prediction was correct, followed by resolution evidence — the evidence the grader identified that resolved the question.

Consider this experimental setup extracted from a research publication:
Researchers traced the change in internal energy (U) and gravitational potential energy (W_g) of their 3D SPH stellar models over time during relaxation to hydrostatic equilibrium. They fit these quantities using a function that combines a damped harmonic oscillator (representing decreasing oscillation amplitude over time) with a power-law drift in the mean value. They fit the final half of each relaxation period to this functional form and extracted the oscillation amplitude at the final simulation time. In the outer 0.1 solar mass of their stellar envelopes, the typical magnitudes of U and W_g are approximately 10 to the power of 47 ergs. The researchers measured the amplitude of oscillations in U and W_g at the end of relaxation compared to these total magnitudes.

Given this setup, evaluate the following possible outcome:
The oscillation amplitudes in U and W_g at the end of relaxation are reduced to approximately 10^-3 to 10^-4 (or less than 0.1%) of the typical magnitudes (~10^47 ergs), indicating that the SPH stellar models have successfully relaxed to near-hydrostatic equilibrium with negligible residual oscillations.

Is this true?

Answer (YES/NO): NO